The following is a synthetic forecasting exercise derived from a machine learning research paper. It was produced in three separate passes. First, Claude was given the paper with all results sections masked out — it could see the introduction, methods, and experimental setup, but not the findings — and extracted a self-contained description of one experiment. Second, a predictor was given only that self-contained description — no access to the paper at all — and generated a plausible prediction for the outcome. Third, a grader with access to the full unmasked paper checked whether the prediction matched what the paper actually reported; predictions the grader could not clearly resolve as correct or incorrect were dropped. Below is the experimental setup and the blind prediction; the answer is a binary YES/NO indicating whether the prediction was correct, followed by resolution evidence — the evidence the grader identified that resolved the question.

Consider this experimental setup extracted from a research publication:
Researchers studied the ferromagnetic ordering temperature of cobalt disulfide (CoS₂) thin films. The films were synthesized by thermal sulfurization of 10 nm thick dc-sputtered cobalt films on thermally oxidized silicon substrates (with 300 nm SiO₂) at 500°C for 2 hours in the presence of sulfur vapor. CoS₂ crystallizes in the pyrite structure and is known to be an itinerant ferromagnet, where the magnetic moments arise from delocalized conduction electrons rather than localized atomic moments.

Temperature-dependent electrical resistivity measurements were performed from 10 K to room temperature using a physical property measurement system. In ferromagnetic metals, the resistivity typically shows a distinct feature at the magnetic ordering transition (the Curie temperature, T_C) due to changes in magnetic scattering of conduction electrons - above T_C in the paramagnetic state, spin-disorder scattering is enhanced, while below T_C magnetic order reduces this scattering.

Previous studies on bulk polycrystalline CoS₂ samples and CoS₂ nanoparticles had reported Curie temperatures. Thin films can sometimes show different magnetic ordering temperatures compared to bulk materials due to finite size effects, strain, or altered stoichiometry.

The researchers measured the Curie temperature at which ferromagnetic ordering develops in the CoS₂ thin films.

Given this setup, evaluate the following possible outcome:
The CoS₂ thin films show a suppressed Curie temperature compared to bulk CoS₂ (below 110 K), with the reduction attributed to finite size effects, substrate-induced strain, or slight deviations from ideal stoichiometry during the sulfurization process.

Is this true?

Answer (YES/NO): NO